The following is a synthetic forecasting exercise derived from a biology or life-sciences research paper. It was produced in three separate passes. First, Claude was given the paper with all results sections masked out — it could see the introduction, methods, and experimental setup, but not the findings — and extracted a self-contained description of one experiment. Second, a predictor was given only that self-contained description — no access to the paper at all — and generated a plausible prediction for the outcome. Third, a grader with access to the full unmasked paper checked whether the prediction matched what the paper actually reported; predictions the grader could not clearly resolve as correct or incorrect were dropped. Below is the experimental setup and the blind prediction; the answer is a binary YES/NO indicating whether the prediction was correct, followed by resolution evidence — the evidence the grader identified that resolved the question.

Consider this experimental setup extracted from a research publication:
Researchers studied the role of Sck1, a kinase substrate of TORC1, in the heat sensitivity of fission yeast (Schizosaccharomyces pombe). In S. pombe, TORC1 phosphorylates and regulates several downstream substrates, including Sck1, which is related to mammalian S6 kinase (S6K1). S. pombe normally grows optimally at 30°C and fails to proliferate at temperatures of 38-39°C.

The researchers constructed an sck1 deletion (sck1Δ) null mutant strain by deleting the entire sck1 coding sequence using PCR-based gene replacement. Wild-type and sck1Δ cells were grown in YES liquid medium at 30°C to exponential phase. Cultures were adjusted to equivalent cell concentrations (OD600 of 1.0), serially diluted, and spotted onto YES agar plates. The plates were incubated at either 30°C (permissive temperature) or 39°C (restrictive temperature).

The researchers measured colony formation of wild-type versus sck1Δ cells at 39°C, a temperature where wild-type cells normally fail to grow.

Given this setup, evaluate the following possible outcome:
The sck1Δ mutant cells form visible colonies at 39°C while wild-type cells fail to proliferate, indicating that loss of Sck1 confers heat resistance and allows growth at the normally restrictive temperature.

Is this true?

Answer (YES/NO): YES